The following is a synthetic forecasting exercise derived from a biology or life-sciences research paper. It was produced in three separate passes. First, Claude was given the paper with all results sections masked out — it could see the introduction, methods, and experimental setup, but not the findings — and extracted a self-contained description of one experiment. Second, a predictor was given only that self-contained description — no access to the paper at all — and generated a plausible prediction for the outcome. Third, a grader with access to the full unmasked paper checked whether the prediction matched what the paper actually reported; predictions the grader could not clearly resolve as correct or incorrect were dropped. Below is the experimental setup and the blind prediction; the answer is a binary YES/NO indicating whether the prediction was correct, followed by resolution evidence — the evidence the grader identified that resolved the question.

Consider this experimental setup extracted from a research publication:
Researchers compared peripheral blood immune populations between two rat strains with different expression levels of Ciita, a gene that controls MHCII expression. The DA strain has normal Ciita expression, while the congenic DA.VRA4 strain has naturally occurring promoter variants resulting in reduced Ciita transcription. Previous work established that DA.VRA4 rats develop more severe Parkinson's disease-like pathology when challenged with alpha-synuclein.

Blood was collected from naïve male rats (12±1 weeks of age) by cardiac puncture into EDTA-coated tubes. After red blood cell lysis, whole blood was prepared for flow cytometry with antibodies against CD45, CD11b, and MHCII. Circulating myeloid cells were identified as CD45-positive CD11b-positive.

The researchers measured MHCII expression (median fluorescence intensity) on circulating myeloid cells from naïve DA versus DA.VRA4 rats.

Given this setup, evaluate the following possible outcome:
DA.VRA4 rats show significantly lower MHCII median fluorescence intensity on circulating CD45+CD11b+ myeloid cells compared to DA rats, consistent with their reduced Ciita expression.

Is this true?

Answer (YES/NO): NO